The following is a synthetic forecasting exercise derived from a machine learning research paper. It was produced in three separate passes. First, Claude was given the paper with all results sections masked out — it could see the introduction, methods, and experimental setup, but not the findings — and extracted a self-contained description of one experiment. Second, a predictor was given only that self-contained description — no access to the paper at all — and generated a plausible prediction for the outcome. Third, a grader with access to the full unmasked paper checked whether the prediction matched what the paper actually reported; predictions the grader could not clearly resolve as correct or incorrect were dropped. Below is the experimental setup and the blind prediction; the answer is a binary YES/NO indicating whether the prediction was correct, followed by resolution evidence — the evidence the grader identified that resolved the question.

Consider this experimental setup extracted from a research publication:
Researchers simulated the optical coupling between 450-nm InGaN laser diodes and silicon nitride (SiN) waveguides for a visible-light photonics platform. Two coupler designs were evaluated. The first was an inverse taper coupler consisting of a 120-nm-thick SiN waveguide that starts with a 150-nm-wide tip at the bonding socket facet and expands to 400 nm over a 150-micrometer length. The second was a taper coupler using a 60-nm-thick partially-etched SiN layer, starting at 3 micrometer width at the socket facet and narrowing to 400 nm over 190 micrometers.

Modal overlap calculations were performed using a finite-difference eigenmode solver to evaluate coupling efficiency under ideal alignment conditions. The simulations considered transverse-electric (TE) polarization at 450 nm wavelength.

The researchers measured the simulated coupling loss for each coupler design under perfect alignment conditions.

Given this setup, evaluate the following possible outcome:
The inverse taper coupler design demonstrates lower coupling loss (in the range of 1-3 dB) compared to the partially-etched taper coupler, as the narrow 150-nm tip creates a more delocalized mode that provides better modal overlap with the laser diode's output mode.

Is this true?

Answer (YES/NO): NO